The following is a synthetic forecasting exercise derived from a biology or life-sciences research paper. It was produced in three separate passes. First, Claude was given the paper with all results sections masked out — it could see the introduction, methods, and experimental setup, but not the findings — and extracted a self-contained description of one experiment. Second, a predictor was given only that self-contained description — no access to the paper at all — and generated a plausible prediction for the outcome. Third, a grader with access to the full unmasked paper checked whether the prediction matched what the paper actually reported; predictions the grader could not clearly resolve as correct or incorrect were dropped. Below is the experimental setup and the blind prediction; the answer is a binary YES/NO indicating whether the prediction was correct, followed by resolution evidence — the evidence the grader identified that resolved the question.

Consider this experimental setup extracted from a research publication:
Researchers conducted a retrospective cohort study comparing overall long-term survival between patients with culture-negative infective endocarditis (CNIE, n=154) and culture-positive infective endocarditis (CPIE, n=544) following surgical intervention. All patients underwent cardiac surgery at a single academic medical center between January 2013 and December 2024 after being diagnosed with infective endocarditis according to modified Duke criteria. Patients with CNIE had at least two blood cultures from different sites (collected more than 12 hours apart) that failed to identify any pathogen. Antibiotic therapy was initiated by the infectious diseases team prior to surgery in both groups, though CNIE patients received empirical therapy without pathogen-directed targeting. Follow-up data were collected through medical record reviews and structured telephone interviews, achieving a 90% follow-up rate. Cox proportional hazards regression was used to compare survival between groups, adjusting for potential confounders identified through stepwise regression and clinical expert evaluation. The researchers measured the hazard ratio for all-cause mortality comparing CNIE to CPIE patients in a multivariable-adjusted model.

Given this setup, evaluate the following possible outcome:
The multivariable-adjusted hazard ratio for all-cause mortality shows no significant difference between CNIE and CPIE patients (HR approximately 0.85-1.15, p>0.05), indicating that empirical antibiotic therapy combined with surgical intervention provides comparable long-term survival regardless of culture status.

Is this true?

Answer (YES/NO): NO